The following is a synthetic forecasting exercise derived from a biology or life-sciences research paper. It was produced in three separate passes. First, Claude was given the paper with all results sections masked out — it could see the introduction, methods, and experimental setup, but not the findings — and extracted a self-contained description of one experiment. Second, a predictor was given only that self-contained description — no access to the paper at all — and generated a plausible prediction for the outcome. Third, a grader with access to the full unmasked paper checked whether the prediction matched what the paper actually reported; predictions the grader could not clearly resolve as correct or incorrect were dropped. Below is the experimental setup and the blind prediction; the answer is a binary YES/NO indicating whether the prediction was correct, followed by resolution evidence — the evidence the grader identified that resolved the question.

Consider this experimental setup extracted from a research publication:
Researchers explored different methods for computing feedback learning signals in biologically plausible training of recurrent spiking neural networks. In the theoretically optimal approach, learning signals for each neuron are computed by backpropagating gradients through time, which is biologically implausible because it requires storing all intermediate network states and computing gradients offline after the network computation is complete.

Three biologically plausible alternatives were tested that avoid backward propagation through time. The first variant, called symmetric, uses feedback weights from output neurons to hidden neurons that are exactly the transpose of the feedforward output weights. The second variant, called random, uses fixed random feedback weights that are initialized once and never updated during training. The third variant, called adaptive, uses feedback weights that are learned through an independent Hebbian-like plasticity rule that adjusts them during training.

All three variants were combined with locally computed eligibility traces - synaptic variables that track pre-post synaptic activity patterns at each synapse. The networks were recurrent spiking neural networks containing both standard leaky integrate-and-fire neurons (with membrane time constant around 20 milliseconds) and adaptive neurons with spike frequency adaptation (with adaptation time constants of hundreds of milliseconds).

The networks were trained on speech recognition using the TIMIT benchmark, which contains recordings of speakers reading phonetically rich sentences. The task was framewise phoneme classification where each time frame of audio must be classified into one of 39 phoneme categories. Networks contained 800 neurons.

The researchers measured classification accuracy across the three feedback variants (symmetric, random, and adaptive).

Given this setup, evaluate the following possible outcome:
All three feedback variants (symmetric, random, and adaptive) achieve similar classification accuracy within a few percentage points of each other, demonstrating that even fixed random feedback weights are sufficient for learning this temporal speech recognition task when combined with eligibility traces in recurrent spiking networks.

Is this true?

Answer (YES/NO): YES